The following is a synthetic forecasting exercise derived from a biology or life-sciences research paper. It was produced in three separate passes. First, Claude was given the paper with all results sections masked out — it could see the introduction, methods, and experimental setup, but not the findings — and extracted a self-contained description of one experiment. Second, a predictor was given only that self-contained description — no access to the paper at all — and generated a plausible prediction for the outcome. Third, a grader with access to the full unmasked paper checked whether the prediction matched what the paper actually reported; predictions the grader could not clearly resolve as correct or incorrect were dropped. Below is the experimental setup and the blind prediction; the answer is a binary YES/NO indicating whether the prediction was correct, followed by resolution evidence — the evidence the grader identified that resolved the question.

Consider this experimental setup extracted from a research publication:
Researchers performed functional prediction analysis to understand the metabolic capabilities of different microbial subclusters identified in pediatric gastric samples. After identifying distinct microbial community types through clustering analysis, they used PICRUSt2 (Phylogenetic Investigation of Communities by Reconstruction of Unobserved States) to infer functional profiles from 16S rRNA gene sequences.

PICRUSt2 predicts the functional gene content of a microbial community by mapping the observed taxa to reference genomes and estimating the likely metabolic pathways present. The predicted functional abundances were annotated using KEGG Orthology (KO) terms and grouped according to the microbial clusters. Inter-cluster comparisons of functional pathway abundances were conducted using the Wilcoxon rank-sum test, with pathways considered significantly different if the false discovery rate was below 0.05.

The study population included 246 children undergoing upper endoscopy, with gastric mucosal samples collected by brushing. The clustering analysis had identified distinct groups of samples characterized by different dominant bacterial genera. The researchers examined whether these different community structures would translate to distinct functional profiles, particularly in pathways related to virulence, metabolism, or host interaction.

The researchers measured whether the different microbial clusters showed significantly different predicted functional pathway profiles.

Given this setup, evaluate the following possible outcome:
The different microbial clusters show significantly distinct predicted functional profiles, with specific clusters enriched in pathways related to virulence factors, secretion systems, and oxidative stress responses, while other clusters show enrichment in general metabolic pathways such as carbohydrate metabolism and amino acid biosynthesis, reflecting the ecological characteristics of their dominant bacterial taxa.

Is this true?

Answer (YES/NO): NO